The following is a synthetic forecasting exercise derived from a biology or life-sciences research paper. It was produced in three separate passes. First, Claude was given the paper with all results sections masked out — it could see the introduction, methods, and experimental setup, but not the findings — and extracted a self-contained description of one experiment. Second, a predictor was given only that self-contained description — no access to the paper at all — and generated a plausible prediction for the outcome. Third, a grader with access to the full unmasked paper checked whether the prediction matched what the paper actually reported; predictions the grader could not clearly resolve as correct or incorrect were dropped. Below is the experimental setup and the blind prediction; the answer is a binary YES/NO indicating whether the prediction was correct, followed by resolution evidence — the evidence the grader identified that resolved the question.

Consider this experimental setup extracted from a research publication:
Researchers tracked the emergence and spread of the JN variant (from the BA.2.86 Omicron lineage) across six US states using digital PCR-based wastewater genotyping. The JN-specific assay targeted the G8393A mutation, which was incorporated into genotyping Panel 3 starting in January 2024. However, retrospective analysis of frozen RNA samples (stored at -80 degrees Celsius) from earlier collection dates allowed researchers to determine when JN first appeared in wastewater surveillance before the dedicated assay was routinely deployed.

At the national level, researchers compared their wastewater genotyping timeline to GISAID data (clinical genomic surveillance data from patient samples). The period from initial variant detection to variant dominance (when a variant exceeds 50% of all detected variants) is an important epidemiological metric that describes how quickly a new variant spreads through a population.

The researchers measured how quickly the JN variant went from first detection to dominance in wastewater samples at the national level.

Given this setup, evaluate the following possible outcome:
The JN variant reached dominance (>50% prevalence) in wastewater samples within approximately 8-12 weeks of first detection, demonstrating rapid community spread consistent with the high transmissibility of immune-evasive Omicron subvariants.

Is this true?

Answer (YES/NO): YES